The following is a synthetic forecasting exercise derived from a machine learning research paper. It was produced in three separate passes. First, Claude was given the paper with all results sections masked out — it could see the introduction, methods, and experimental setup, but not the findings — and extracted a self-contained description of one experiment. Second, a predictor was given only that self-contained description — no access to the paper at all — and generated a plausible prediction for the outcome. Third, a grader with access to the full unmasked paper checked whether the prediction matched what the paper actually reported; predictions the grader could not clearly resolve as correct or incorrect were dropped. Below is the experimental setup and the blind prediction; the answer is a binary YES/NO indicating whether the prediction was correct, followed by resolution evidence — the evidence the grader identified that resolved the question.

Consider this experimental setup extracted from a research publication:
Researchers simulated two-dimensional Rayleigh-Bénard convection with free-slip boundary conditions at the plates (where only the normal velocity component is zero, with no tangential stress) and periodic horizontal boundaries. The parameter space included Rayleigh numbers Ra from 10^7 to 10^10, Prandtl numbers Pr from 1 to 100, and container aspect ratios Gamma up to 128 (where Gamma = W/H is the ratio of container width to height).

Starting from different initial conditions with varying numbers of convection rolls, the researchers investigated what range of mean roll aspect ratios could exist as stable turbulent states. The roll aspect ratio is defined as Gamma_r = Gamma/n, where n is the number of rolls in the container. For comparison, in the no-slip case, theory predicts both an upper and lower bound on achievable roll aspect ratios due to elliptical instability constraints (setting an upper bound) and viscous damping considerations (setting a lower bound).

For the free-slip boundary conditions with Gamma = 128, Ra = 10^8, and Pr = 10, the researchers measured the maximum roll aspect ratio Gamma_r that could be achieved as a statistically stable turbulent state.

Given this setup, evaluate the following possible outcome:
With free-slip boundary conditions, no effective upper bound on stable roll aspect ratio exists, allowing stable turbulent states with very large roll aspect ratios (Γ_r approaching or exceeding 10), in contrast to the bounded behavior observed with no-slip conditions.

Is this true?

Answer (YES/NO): YES